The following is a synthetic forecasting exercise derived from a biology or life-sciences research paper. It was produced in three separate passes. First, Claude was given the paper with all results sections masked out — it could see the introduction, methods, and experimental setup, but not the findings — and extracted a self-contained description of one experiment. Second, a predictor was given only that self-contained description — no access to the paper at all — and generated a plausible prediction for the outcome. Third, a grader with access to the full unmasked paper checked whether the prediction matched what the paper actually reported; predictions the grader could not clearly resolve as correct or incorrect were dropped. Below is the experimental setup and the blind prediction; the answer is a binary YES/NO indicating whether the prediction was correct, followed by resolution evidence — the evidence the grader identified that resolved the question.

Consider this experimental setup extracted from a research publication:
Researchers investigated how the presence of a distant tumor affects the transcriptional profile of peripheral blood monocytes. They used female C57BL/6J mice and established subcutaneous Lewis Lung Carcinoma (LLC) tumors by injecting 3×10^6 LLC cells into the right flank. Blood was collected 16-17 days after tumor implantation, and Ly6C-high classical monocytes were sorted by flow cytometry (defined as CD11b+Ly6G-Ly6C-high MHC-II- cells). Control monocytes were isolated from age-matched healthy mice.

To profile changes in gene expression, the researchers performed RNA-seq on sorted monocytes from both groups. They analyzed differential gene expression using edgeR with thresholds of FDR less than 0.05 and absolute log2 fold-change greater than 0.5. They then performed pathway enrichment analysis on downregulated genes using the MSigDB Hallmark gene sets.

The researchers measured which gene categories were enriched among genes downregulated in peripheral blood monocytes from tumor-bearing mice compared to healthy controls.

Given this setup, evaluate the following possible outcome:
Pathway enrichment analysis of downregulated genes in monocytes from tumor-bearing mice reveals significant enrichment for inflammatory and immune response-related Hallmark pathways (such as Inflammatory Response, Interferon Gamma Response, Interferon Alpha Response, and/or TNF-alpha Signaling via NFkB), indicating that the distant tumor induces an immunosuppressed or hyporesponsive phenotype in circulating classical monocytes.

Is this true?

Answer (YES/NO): YES